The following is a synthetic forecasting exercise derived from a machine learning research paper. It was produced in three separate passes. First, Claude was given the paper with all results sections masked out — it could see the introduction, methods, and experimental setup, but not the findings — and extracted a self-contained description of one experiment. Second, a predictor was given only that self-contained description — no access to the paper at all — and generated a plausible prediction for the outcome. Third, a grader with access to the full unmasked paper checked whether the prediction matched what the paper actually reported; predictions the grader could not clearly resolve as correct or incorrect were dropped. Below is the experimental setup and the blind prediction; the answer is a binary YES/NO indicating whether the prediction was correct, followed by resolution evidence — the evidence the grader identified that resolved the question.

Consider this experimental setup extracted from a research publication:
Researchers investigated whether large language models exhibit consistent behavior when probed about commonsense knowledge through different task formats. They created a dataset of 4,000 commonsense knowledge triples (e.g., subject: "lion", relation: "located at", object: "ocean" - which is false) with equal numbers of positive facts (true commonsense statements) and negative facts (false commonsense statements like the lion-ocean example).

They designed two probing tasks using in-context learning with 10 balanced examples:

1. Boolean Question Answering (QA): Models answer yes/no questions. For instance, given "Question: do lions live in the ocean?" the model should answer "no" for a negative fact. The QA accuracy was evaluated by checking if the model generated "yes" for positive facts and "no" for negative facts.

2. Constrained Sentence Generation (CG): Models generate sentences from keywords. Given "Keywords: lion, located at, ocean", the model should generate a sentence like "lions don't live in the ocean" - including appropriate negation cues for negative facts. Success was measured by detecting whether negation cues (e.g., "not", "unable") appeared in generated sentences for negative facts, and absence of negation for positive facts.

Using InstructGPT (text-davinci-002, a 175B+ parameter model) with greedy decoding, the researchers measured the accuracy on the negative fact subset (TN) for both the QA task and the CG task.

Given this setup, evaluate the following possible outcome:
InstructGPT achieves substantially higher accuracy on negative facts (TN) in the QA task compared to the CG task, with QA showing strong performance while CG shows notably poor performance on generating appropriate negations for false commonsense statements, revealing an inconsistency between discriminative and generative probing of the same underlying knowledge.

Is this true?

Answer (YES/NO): YES